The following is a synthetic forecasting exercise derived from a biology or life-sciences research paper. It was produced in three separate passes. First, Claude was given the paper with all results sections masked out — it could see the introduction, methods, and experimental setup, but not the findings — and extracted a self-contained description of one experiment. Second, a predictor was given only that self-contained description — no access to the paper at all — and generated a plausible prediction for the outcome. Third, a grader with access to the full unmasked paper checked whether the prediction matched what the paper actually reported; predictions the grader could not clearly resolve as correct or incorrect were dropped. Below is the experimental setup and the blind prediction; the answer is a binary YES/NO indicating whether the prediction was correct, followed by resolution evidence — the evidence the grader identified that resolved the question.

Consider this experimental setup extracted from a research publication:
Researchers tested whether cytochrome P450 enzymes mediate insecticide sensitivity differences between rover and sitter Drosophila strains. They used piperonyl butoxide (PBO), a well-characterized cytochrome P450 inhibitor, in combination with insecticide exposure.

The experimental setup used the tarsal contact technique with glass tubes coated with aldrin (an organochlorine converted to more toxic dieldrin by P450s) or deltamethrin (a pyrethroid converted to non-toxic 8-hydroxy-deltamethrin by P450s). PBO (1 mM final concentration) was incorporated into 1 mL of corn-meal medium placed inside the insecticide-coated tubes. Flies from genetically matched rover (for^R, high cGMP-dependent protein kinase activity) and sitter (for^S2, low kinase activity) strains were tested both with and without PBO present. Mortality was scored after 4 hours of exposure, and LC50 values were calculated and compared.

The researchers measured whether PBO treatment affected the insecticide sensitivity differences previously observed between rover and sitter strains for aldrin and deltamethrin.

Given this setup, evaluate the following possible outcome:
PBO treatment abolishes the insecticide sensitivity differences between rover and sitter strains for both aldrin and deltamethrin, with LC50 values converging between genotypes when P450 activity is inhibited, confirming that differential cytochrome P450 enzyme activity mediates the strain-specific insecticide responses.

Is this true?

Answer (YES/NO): YES